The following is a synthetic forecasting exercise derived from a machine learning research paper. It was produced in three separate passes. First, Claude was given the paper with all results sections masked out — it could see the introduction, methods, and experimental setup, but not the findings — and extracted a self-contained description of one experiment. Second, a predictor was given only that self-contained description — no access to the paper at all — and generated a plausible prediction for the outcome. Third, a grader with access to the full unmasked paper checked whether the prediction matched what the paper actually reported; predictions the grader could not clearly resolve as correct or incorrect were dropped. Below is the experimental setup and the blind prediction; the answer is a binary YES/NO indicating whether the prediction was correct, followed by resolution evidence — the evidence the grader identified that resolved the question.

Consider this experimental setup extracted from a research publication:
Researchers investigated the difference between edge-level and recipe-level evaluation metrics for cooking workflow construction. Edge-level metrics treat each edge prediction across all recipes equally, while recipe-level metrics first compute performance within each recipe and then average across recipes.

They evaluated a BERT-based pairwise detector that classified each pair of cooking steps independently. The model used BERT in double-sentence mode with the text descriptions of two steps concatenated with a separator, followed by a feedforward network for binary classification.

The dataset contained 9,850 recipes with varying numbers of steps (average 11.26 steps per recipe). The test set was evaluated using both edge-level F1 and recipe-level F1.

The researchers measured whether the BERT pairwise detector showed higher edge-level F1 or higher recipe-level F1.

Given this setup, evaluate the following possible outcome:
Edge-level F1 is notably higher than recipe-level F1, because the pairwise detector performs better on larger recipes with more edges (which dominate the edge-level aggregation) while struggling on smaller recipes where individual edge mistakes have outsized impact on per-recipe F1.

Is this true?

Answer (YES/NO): NO